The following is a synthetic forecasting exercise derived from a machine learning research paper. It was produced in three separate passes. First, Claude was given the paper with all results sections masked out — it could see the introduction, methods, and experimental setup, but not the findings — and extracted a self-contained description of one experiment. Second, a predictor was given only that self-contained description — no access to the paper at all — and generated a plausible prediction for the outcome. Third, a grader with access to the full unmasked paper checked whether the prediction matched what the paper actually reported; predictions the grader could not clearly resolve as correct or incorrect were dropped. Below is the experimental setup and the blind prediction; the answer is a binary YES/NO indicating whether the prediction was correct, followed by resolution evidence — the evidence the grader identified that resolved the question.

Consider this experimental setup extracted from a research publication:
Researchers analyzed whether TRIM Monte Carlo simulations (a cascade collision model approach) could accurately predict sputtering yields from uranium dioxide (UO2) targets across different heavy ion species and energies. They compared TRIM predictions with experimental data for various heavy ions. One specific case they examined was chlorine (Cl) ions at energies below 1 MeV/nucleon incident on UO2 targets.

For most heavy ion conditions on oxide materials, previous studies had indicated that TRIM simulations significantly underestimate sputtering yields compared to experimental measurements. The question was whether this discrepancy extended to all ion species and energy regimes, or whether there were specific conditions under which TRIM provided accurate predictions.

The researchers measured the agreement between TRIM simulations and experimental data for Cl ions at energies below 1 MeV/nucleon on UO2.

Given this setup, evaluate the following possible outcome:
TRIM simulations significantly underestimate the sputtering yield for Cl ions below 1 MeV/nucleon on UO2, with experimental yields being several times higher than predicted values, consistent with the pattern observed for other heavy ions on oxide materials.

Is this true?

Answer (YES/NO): NO